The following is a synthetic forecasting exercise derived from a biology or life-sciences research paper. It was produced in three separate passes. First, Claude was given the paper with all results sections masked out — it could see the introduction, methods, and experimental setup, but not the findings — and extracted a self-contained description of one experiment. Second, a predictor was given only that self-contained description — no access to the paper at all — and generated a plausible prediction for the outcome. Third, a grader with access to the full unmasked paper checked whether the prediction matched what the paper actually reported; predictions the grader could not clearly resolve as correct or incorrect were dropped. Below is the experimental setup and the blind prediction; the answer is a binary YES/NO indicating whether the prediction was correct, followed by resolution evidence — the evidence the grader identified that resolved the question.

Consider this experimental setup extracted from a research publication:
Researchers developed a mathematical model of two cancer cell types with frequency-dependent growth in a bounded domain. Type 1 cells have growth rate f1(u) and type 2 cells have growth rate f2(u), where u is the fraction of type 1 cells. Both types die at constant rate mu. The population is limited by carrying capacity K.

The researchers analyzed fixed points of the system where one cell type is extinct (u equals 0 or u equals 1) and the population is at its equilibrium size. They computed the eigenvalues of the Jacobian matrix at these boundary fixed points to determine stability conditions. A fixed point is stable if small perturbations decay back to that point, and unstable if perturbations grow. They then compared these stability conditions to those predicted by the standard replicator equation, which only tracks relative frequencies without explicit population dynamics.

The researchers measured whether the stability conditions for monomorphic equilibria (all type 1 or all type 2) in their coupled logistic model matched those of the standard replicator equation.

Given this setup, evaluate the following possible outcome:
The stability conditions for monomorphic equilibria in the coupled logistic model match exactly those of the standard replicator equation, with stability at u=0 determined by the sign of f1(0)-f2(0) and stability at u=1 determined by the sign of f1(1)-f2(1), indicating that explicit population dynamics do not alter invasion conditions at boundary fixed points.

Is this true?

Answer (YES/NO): YES